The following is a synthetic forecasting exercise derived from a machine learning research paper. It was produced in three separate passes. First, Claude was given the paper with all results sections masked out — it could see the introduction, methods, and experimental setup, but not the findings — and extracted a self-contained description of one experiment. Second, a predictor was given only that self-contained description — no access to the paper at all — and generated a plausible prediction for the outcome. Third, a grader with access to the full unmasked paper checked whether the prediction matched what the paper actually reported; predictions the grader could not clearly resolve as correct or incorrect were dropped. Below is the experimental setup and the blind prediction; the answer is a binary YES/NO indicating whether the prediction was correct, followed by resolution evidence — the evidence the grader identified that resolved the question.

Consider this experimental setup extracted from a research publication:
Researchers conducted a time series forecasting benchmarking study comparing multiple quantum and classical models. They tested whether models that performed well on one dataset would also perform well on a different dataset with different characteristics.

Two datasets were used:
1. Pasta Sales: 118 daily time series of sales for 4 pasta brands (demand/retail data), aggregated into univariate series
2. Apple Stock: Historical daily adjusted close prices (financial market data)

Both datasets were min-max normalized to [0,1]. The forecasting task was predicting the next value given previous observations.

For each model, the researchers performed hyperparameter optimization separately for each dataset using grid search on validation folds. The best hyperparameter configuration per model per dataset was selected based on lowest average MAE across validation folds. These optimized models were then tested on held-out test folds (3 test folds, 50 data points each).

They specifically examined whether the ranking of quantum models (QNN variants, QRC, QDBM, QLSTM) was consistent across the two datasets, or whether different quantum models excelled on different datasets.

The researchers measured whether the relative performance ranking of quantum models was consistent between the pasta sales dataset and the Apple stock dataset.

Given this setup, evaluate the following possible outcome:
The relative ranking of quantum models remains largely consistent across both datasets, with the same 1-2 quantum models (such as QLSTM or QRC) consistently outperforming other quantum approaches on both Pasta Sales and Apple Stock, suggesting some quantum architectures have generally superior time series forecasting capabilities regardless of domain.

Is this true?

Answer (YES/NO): NO